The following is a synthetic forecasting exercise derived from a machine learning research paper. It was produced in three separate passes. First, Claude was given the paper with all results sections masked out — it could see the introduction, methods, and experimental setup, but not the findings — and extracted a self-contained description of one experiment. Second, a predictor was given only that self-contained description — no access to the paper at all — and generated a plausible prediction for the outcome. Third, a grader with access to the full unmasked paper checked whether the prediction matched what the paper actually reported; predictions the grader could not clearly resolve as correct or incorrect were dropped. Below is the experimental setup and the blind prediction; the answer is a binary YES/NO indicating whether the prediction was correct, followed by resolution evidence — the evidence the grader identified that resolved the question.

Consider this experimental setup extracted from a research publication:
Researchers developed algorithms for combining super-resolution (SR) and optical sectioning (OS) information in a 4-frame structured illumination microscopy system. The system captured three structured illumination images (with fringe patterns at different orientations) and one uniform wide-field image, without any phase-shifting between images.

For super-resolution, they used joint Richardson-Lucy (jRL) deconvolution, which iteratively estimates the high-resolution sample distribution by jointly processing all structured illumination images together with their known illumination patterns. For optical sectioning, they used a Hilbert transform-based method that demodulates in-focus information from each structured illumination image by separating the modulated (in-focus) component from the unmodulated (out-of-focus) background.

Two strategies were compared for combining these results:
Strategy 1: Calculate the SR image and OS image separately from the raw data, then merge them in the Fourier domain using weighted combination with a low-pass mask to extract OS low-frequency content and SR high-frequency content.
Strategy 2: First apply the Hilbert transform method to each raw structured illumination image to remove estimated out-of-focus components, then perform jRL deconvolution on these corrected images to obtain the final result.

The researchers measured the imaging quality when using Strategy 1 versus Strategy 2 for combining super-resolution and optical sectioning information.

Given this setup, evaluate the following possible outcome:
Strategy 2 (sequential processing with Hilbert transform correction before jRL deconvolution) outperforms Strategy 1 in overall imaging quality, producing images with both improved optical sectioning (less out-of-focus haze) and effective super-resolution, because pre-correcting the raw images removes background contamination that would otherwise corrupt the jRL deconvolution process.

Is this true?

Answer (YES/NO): YES